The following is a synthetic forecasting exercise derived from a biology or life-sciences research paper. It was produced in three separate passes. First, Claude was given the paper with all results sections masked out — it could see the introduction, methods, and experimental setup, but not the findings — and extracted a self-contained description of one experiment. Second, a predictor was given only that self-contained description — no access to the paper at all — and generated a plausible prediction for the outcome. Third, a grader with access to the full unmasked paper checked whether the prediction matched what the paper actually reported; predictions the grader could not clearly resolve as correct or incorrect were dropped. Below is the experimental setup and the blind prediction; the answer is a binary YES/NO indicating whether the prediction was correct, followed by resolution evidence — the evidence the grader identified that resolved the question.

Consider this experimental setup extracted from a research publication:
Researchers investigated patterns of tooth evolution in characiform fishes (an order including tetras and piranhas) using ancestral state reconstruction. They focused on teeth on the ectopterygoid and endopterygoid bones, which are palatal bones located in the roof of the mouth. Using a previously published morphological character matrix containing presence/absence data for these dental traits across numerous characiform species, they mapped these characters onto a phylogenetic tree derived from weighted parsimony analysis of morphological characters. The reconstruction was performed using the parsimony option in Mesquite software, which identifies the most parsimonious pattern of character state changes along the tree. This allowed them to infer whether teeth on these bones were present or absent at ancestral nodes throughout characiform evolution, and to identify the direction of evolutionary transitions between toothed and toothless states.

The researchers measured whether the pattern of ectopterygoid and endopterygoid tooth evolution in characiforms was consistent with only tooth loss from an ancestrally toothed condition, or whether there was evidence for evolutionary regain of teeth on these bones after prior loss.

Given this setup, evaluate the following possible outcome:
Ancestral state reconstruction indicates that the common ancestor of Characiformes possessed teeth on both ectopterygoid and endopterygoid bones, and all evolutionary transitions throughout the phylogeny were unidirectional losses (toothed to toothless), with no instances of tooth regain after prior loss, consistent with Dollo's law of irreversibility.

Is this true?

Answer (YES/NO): NO